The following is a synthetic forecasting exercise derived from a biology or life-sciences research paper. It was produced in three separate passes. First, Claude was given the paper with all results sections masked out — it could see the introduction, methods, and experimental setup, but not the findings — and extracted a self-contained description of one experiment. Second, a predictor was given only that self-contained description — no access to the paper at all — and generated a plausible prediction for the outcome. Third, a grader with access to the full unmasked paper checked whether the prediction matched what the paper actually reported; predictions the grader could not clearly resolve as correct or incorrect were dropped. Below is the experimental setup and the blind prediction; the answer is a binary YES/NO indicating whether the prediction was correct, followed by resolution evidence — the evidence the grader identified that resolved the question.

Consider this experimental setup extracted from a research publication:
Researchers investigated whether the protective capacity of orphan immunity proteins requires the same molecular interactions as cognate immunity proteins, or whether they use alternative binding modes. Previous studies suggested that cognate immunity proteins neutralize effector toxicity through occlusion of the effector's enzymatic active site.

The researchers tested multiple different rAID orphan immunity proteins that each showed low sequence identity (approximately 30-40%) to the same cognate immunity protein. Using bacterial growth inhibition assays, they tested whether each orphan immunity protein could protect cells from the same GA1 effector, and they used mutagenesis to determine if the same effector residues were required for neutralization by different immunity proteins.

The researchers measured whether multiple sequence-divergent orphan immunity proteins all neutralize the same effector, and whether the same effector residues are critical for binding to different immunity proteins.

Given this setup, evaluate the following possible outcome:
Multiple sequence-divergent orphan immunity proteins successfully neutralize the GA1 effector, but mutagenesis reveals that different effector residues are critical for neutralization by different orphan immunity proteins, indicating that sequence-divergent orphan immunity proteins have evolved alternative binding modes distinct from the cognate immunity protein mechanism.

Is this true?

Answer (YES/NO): NO